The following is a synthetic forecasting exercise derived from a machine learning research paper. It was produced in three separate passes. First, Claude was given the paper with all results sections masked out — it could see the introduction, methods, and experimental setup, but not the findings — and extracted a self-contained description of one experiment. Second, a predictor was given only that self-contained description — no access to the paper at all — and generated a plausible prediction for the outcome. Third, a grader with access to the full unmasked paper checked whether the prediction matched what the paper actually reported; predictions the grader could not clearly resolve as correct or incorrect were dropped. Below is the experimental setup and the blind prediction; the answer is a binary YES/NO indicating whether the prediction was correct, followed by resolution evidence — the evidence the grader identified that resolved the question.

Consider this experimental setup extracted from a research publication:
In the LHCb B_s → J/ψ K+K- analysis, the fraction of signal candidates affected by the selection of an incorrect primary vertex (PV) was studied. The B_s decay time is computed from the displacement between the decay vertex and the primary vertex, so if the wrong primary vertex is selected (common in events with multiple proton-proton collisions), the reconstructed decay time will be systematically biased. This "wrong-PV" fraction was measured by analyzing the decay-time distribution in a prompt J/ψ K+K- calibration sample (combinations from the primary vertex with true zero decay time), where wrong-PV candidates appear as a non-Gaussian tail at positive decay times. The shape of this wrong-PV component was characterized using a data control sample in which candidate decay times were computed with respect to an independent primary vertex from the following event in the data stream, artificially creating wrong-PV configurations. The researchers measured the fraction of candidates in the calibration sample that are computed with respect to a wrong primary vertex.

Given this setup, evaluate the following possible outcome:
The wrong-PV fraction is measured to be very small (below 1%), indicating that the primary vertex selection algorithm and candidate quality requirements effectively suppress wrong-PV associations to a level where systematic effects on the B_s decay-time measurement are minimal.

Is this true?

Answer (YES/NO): YES